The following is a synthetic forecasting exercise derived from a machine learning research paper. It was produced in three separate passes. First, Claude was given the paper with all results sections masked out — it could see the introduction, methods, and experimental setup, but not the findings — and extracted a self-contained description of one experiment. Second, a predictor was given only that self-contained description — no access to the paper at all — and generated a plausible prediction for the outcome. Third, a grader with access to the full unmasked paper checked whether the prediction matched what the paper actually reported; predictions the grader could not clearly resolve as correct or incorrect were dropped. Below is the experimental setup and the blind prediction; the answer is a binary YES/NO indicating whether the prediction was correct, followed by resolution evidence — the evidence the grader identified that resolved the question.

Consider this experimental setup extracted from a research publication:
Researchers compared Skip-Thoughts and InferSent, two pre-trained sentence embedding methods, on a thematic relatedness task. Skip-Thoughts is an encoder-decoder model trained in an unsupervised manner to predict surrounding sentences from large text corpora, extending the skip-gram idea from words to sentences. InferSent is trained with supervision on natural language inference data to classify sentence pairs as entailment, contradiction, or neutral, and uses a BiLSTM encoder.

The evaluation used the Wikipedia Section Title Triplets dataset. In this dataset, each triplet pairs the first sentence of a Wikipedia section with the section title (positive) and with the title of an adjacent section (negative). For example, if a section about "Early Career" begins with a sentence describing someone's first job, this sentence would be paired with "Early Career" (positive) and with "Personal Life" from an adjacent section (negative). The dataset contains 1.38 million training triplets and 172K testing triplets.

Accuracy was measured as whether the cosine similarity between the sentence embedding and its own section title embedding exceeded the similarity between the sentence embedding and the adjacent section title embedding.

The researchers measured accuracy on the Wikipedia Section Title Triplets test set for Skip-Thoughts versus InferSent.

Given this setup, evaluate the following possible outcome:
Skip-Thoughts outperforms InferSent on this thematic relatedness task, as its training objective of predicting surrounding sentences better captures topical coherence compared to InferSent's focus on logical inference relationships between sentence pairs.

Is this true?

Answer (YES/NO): NO